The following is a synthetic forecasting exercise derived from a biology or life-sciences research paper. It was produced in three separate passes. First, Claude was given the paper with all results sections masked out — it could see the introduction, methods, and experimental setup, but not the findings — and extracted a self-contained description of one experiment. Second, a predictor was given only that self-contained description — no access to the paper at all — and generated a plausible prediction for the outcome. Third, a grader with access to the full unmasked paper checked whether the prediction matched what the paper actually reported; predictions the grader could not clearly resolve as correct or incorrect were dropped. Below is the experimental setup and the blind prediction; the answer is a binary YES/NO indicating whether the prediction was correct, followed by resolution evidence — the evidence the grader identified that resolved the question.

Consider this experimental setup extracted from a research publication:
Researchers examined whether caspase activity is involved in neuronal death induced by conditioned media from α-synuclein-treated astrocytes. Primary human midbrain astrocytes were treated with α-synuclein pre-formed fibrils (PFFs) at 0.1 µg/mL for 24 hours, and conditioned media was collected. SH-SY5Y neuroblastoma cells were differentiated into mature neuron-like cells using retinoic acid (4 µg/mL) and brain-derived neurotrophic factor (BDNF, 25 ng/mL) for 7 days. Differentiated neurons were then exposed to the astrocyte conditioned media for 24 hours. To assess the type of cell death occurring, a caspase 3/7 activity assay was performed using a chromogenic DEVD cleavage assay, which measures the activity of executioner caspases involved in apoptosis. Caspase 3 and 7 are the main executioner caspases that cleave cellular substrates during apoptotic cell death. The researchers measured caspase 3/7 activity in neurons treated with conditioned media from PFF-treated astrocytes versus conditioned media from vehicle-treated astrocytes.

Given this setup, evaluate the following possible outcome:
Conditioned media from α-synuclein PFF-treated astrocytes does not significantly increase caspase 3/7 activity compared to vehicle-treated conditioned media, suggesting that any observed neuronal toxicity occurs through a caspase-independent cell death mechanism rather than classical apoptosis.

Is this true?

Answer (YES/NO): NO